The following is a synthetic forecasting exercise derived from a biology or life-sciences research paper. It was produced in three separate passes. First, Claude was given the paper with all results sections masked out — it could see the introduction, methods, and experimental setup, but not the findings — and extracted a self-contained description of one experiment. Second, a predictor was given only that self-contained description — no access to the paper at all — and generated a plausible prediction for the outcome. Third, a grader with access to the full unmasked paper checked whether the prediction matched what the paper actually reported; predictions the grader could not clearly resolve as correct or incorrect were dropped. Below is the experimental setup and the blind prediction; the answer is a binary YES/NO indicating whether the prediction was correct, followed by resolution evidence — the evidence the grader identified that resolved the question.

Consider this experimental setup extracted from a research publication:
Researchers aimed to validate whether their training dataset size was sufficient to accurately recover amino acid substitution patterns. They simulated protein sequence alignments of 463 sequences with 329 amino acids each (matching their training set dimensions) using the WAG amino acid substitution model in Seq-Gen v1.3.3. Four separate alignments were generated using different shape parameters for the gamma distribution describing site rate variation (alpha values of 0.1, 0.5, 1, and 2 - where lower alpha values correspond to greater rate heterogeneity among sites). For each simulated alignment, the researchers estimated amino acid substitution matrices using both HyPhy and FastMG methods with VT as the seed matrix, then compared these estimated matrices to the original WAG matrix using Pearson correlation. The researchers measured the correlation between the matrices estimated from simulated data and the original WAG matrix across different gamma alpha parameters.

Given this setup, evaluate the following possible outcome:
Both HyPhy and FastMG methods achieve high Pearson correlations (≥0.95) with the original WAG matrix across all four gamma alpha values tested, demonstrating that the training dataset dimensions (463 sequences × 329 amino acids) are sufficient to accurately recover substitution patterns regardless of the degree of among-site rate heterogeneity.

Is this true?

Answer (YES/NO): NO